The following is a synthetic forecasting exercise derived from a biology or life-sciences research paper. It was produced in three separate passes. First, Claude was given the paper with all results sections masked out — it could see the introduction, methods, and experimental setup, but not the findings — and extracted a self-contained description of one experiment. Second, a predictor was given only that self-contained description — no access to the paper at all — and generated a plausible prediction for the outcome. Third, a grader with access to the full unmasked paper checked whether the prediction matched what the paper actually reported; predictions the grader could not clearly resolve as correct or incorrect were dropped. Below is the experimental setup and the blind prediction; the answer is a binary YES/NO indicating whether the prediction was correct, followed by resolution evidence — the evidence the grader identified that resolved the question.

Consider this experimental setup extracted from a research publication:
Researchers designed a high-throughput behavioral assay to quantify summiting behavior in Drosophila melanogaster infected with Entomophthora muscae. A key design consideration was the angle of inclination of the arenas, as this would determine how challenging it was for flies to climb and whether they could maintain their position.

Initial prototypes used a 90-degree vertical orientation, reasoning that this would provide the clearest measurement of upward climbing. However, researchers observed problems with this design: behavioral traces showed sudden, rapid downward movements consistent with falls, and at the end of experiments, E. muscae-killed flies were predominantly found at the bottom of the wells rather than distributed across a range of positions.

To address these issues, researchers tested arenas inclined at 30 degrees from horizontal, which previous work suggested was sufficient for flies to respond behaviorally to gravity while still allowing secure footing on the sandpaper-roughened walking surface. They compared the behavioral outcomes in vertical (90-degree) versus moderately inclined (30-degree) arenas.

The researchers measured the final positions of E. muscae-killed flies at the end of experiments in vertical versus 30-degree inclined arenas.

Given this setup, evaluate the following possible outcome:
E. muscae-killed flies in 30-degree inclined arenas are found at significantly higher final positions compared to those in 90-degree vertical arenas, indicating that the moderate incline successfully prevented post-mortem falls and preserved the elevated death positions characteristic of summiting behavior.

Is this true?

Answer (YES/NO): YES